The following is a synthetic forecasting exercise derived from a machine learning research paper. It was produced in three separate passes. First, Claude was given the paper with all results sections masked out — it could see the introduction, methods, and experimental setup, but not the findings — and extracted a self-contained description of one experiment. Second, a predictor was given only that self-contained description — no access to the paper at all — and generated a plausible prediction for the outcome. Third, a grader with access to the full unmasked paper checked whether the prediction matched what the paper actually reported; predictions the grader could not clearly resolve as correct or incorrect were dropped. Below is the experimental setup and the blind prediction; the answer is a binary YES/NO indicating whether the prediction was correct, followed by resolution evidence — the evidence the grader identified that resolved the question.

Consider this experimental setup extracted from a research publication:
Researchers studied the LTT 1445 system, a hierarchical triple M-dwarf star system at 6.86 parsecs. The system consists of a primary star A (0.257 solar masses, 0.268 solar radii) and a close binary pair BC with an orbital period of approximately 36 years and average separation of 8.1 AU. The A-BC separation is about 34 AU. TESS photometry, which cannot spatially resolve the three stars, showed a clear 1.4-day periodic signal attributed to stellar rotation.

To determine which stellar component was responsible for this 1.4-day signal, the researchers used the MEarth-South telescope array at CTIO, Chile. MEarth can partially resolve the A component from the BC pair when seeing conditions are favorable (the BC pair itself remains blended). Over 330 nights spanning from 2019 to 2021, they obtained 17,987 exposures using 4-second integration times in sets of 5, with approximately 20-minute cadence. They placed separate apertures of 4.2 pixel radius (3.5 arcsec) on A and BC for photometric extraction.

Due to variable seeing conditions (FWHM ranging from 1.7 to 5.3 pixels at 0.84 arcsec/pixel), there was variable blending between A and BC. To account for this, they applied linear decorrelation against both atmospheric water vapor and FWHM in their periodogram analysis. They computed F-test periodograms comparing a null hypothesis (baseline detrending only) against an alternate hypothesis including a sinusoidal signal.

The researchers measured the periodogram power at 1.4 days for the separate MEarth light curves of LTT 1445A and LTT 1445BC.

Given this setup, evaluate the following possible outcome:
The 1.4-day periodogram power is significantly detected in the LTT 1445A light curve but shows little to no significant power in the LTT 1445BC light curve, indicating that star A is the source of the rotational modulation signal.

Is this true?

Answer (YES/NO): NO